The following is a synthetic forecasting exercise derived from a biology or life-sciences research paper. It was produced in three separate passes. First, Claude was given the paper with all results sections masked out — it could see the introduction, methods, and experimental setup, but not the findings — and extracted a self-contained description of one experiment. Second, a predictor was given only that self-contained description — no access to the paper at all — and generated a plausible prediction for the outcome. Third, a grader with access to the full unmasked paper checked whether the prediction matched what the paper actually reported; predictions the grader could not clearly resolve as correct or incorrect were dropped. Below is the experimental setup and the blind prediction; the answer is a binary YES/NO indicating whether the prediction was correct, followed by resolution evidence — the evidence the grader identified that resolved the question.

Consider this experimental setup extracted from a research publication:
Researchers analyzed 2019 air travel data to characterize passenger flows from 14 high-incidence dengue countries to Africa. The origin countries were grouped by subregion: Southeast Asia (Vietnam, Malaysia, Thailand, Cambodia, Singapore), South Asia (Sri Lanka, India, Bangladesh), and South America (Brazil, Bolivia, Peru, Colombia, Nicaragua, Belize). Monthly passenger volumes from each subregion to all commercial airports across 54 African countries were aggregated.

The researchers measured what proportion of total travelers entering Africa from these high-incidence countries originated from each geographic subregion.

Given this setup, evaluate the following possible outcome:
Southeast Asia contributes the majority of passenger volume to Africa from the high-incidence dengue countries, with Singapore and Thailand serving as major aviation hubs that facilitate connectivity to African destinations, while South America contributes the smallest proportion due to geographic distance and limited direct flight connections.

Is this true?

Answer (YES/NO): NO